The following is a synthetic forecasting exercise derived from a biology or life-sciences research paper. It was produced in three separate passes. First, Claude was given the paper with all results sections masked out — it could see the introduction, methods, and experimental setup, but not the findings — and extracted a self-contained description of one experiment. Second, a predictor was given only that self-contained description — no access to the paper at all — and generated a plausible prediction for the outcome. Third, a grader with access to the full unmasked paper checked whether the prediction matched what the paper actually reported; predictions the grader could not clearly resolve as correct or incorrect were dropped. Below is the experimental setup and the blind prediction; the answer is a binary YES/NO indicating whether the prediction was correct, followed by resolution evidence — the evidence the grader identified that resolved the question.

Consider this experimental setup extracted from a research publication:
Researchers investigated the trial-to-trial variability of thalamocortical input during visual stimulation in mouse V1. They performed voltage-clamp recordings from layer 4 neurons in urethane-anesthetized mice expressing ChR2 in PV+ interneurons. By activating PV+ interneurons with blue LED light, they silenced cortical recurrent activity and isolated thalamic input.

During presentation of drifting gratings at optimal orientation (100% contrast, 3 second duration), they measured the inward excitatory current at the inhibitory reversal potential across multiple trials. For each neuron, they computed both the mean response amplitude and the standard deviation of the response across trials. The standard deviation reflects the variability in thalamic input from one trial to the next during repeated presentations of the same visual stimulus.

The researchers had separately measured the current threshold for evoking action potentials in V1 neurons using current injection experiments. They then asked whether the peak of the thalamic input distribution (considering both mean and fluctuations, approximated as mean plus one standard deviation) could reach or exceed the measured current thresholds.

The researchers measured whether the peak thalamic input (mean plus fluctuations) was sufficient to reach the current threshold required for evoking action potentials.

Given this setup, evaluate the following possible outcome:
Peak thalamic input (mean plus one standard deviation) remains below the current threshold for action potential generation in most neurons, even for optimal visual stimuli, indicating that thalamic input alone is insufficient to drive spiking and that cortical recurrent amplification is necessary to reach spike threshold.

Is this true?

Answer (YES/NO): NO